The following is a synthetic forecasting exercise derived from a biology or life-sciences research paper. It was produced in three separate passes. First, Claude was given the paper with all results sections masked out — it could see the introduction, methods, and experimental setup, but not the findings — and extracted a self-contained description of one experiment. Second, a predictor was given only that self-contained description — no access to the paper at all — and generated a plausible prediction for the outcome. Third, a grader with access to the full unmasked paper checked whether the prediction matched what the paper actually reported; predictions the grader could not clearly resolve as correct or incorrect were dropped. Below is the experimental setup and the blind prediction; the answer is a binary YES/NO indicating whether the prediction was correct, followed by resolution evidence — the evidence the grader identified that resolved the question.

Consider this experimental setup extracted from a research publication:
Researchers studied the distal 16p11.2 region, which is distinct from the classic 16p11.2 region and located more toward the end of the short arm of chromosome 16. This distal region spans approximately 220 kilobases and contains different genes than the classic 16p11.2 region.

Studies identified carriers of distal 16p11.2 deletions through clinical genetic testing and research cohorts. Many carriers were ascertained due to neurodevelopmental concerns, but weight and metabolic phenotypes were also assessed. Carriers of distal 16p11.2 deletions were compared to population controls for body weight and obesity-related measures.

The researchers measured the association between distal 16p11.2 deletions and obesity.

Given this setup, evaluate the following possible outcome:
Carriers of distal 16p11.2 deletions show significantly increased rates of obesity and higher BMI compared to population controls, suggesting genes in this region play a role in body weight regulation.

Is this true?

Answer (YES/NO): YES